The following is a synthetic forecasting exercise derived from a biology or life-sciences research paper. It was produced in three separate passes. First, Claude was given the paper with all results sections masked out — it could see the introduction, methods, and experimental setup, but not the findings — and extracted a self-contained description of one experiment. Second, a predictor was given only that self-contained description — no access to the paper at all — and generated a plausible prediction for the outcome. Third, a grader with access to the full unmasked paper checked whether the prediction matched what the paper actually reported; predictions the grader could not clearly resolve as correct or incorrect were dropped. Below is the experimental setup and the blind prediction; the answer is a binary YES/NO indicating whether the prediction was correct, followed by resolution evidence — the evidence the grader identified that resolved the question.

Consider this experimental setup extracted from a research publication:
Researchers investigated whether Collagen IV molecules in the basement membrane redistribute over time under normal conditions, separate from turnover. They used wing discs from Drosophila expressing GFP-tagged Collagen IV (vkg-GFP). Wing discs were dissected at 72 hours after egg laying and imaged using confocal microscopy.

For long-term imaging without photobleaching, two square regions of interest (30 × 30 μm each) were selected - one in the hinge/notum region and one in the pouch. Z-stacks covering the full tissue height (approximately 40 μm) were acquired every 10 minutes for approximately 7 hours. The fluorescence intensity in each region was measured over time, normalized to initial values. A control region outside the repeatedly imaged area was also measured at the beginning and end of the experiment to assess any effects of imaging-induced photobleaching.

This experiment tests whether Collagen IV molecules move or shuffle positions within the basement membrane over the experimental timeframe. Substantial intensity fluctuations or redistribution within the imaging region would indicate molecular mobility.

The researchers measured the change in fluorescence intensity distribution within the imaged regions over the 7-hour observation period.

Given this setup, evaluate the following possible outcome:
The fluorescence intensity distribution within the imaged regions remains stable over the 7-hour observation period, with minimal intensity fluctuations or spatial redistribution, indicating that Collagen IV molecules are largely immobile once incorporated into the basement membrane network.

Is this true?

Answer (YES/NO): YES